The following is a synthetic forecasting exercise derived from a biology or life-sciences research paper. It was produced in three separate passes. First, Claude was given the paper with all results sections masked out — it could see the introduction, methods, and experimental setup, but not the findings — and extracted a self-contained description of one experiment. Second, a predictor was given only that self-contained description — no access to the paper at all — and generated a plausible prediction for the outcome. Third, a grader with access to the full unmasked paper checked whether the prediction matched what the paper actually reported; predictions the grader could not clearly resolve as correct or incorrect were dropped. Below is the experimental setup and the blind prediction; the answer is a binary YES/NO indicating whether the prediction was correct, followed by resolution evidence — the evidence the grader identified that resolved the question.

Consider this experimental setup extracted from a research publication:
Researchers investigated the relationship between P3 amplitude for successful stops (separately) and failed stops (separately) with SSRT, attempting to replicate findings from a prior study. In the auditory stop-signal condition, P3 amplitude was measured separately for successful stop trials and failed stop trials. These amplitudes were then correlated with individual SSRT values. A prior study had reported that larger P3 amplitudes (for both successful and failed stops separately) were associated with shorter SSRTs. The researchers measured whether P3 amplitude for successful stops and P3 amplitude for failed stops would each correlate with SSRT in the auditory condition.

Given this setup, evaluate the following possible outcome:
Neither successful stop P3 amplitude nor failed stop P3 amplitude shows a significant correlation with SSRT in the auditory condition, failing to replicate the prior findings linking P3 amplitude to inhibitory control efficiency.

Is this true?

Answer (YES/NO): YES